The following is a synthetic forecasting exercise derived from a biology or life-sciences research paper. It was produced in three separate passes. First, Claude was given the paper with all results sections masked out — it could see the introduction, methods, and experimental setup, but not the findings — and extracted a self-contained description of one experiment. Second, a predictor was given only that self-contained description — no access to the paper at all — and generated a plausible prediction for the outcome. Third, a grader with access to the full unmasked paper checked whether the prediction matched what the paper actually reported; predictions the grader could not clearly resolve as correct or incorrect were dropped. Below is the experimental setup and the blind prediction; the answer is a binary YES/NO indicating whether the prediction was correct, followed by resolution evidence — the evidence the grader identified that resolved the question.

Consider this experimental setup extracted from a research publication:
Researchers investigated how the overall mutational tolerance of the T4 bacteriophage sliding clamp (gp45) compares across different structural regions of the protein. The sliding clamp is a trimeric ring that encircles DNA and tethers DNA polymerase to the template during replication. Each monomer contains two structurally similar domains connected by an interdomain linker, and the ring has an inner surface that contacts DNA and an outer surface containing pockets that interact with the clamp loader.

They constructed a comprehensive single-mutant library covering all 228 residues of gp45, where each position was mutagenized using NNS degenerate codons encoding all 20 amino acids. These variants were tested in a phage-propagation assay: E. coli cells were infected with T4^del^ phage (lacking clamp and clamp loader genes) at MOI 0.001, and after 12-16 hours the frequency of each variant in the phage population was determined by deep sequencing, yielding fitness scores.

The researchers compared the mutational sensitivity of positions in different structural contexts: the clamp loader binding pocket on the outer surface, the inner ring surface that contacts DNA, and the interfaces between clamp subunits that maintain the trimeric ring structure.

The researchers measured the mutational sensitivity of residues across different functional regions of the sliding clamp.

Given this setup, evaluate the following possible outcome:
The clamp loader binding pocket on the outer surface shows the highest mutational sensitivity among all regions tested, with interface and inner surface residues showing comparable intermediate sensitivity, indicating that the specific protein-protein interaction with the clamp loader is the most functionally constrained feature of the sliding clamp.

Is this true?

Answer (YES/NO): NO